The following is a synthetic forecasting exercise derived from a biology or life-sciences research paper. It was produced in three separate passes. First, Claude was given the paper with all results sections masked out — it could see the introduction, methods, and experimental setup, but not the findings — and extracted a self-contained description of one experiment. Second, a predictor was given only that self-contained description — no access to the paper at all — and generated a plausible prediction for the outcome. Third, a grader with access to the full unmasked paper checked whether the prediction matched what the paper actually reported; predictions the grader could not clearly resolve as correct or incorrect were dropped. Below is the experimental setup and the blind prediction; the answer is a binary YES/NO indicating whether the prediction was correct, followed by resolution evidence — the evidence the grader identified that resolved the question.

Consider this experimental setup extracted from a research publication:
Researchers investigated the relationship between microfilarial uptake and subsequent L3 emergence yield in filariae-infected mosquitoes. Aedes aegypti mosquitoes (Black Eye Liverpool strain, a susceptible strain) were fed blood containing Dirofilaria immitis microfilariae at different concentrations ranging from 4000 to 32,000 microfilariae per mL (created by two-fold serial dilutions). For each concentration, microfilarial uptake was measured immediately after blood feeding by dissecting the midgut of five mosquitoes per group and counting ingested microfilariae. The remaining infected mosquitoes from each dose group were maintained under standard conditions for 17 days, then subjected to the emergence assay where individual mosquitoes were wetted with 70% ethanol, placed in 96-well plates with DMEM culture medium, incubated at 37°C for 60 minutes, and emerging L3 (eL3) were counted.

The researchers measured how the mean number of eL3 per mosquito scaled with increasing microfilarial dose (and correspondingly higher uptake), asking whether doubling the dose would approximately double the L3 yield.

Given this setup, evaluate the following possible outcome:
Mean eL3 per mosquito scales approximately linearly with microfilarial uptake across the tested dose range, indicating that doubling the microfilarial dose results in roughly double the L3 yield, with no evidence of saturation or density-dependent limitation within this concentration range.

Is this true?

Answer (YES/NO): NO